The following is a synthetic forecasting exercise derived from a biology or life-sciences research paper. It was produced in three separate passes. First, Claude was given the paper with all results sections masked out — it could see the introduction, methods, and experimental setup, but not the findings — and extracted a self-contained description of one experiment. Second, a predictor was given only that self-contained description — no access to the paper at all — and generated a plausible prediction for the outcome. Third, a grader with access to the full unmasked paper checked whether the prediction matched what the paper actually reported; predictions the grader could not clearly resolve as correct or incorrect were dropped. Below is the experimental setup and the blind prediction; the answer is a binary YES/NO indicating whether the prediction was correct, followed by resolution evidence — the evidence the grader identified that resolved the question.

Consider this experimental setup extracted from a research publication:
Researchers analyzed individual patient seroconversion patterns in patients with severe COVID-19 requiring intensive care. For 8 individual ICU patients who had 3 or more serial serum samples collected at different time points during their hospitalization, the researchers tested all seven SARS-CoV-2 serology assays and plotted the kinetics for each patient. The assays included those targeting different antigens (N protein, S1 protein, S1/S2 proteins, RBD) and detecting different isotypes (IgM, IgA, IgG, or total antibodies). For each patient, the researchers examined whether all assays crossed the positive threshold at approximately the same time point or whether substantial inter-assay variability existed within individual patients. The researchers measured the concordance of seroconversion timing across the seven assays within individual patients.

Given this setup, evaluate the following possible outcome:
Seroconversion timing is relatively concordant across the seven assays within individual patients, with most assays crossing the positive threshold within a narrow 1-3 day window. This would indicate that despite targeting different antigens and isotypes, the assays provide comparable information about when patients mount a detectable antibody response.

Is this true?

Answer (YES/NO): NO